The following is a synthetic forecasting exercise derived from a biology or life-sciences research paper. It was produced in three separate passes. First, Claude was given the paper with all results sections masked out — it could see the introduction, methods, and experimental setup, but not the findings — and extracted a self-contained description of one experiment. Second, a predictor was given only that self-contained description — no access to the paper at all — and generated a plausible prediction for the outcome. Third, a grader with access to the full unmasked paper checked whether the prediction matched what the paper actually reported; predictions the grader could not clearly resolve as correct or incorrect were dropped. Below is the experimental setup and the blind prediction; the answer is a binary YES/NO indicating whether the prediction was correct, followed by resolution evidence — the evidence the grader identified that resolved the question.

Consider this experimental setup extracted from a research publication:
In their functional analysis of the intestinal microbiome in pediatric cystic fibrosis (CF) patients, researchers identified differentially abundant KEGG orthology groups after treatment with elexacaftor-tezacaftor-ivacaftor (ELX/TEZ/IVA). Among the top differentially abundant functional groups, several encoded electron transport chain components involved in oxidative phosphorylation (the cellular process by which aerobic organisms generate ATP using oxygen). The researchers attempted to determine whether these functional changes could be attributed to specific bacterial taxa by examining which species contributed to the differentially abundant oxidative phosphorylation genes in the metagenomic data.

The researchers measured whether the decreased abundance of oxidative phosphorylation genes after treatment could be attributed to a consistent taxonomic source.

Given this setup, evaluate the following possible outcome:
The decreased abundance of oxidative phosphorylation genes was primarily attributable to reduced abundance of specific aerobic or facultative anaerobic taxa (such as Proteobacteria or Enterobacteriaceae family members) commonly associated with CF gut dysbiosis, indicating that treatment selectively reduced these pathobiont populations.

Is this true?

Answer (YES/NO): NO